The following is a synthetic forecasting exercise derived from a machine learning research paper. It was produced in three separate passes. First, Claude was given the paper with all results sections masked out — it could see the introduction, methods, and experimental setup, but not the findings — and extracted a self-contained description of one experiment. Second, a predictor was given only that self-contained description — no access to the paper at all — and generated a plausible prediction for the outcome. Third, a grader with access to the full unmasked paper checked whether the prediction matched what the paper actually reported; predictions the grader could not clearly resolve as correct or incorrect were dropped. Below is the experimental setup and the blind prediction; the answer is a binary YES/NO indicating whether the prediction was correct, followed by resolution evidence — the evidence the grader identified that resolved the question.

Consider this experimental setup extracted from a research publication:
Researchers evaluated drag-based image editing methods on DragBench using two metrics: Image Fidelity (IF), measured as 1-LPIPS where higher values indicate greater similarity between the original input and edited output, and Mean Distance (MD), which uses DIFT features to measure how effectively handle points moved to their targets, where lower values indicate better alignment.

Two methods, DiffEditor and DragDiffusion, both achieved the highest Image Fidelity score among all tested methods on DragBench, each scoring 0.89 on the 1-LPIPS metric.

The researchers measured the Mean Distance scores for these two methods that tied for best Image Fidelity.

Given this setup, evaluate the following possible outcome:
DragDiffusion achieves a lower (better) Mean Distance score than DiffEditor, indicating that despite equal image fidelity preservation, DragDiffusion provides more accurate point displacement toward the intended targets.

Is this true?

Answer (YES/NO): NO